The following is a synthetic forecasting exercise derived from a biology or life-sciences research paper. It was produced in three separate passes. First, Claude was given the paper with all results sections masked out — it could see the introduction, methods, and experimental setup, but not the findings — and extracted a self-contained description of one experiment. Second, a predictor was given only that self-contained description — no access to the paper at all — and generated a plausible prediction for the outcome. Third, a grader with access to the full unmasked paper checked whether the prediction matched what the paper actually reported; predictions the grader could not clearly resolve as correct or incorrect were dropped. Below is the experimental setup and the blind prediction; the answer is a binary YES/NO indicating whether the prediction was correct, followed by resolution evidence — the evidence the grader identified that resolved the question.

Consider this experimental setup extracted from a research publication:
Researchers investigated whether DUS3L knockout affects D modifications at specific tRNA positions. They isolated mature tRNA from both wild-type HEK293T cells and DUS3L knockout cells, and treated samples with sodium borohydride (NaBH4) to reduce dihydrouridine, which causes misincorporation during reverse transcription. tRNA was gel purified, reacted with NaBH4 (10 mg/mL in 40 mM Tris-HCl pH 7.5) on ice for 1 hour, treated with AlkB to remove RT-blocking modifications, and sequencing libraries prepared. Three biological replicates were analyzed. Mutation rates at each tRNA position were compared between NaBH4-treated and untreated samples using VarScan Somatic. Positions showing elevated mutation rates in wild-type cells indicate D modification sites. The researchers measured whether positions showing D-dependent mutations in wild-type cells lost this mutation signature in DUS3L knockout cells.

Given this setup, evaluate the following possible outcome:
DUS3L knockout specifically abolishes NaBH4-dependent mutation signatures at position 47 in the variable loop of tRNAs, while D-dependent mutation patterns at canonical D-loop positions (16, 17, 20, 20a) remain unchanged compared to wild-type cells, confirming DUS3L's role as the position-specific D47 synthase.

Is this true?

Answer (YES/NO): YES